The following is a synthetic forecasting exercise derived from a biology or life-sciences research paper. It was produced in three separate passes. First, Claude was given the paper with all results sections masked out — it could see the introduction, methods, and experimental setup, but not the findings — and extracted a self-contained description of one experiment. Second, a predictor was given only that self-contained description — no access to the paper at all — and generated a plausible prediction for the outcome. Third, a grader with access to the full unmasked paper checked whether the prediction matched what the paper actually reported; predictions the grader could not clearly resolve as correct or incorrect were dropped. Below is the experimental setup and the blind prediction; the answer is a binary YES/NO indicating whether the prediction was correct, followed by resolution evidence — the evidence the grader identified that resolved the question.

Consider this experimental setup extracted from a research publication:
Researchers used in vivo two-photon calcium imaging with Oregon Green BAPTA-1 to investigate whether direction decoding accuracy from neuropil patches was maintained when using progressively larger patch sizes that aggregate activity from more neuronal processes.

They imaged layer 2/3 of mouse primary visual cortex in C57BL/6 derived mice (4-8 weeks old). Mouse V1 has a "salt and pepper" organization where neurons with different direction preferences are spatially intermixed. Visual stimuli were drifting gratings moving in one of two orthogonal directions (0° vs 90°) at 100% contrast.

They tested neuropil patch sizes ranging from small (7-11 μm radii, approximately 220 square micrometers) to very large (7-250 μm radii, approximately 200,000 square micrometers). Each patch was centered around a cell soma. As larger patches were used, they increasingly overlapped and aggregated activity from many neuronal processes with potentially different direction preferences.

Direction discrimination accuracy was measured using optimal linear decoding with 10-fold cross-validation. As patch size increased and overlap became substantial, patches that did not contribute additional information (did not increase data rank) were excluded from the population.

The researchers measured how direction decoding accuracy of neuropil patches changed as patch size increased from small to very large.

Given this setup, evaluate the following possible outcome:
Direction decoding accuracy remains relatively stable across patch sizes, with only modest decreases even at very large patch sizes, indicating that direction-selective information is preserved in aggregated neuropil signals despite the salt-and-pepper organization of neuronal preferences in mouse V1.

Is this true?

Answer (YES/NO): YES